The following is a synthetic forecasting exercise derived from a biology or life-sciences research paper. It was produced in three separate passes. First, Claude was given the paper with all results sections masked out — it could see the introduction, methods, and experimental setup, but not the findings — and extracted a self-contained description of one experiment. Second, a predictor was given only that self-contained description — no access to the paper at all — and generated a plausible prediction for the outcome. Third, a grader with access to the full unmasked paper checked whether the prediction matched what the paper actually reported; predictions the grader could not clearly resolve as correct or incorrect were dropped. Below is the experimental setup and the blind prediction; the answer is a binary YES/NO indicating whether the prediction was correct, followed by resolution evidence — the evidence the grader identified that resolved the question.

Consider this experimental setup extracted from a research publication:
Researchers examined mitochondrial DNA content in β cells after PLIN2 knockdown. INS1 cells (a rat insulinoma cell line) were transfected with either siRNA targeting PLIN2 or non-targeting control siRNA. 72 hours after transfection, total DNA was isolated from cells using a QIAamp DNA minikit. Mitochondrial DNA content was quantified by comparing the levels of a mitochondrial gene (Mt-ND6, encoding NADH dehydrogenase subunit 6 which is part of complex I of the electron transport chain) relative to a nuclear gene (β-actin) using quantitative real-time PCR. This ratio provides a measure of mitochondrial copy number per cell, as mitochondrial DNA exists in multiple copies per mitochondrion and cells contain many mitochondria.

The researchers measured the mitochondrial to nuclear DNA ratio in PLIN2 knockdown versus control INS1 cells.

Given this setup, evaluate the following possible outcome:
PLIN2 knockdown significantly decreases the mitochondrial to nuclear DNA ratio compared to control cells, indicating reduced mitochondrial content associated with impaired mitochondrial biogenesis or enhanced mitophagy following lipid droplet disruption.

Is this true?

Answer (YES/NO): YES